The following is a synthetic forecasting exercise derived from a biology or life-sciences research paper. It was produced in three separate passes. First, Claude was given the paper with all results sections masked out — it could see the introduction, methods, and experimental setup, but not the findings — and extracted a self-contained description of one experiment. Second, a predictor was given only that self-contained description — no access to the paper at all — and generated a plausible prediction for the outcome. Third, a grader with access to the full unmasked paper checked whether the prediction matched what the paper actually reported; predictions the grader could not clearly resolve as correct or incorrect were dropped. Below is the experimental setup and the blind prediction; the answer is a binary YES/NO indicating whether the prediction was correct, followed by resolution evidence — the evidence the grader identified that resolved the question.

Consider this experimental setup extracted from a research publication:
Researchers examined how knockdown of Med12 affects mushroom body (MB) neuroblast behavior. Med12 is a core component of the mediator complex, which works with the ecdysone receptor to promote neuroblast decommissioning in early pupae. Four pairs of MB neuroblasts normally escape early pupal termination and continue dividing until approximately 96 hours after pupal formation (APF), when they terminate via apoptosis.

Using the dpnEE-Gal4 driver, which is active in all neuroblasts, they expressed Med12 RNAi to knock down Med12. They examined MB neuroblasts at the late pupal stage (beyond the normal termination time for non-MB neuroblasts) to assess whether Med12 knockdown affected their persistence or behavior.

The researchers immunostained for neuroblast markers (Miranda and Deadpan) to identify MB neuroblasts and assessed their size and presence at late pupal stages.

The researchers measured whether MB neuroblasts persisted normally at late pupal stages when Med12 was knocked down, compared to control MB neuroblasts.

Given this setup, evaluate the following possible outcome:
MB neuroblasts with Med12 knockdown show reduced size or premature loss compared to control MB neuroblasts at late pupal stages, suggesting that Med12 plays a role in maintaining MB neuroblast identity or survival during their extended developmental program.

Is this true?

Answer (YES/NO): YES